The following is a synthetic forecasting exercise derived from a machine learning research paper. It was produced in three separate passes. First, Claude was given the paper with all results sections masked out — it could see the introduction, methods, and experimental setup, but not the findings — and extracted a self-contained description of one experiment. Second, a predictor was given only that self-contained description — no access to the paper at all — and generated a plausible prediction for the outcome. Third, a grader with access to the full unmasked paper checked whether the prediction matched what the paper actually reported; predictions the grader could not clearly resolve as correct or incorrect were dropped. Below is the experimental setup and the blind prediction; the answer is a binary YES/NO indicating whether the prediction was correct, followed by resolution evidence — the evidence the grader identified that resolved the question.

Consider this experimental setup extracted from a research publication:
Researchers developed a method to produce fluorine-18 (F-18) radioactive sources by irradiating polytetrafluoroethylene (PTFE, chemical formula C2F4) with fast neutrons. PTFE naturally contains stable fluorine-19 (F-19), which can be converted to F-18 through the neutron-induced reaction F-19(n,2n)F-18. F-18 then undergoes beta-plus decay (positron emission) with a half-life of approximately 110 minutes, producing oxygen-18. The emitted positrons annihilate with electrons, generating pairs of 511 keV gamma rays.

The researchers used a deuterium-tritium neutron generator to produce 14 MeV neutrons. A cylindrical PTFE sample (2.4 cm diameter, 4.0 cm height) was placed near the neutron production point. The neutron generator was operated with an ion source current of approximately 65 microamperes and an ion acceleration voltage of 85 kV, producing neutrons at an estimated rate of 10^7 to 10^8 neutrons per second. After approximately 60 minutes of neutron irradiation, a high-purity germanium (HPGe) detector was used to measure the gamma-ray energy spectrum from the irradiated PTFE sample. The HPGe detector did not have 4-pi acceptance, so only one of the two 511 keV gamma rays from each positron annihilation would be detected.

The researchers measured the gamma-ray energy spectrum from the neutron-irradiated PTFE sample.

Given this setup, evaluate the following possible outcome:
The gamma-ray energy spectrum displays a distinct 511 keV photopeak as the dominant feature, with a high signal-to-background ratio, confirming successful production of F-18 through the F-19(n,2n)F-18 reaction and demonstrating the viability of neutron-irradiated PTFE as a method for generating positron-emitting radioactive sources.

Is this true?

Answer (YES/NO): YES